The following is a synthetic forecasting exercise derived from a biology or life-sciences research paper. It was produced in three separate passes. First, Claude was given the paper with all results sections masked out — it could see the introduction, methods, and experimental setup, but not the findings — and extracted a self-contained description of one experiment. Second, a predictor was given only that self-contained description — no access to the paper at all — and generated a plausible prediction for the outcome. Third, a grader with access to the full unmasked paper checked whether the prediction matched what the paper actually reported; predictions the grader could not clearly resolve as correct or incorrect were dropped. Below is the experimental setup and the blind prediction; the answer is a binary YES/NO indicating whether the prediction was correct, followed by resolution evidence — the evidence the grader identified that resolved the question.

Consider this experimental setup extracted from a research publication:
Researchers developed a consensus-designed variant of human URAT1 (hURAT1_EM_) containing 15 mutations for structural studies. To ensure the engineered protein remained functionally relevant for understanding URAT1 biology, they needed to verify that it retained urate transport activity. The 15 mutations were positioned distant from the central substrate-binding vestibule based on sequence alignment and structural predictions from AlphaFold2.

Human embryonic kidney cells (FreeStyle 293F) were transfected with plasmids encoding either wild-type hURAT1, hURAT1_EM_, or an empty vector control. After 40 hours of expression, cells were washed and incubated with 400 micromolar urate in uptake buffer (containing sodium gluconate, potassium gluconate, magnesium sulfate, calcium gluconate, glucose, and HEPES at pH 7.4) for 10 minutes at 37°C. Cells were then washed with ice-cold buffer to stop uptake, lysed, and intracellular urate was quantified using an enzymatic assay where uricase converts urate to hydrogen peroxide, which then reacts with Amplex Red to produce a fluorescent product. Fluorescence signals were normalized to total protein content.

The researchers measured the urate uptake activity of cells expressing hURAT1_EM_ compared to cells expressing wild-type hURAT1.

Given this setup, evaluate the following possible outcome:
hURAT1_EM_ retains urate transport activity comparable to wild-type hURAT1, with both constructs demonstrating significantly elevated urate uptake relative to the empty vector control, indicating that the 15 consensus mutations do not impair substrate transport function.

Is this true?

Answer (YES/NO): YES